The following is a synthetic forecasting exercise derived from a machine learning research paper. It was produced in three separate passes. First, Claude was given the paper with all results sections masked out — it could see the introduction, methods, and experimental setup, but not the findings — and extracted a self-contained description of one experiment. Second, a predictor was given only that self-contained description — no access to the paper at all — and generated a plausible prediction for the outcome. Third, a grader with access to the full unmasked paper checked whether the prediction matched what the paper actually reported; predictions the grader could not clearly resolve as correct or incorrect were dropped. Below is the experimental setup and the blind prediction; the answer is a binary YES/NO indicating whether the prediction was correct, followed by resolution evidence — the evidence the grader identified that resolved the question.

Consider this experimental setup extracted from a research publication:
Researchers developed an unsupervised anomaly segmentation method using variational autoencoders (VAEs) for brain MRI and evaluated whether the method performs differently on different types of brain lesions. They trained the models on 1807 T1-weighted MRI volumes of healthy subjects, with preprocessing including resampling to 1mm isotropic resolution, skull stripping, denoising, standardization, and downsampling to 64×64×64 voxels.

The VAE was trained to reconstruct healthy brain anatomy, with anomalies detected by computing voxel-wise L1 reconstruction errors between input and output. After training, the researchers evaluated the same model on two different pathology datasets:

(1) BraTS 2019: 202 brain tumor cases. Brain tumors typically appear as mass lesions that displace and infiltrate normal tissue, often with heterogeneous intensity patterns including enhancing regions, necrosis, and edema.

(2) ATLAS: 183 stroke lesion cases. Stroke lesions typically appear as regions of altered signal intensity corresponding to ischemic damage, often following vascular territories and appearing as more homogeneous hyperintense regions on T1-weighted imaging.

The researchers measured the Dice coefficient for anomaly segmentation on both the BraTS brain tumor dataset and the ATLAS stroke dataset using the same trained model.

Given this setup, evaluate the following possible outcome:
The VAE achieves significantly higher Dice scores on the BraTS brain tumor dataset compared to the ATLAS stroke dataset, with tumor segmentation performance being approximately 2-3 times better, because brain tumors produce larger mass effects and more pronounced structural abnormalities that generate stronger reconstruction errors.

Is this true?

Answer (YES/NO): NO